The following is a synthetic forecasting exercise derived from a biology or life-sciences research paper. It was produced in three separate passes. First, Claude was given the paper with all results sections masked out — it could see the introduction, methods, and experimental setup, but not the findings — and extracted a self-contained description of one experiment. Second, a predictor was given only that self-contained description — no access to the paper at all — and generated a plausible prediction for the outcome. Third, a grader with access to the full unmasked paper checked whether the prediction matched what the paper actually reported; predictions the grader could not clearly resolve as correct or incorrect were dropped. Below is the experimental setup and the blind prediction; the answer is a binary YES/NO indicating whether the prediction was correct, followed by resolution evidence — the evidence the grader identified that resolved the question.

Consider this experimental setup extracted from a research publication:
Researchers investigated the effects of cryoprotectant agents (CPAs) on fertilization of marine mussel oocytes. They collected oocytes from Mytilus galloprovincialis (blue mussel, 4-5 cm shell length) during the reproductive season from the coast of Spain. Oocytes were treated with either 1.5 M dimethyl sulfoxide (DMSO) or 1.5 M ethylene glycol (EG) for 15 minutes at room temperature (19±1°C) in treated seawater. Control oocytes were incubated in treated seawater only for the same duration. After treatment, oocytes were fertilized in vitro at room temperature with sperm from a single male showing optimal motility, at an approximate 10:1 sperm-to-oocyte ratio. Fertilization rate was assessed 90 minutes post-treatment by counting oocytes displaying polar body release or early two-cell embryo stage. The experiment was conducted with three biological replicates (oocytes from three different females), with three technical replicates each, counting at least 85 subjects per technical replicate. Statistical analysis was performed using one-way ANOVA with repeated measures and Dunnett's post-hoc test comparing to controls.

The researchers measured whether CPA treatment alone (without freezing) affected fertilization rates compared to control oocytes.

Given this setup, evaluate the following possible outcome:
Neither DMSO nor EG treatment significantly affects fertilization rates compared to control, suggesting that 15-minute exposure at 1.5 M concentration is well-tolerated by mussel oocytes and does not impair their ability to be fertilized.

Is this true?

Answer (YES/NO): YES